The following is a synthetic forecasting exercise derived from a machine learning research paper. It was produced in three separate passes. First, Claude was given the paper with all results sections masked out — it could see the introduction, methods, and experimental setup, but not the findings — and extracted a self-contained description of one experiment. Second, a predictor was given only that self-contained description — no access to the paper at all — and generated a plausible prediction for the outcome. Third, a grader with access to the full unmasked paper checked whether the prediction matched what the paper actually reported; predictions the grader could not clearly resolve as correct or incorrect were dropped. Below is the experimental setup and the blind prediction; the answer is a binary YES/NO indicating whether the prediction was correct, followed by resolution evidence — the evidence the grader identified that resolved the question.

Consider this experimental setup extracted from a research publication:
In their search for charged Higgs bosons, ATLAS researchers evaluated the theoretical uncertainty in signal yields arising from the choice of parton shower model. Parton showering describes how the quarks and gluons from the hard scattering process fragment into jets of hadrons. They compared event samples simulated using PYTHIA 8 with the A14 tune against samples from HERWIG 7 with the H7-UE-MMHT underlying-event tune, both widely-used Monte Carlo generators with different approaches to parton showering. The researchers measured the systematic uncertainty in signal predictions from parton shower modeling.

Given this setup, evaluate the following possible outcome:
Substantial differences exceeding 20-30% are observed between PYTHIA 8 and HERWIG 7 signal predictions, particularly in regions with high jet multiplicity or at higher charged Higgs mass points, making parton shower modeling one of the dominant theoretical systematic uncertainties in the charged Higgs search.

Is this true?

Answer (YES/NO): NO